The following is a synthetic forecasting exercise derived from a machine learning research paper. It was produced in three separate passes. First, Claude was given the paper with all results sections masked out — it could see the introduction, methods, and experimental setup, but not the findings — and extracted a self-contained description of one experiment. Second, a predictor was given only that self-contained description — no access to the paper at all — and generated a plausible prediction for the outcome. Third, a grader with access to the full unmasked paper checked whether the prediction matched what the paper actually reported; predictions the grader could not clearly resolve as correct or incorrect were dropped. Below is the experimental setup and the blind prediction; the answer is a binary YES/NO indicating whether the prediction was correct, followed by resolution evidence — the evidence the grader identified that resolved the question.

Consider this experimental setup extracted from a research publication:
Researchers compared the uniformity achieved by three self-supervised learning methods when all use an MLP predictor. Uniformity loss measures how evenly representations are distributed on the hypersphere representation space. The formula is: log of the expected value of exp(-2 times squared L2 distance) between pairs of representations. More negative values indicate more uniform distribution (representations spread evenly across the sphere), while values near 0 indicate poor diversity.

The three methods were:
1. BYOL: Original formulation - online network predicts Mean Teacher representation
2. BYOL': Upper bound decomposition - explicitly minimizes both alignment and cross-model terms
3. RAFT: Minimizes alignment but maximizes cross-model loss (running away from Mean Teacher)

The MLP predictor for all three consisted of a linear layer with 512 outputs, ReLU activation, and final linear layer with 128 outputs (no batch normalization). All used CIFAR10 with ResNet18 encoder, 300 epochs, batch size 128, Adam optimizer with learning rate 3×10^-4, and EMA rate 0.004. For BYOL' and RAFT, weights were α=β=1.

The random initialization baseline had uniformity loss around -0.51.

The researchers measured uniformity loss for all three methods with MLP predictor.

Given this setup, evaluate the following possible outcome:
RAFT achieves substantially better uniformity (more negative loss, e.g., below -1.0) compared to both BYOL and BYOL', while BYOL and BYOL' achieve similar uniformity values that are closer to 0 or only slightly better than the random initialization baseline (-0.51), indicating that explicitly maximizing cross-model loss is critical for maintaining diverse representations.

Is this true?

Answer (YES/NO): NO